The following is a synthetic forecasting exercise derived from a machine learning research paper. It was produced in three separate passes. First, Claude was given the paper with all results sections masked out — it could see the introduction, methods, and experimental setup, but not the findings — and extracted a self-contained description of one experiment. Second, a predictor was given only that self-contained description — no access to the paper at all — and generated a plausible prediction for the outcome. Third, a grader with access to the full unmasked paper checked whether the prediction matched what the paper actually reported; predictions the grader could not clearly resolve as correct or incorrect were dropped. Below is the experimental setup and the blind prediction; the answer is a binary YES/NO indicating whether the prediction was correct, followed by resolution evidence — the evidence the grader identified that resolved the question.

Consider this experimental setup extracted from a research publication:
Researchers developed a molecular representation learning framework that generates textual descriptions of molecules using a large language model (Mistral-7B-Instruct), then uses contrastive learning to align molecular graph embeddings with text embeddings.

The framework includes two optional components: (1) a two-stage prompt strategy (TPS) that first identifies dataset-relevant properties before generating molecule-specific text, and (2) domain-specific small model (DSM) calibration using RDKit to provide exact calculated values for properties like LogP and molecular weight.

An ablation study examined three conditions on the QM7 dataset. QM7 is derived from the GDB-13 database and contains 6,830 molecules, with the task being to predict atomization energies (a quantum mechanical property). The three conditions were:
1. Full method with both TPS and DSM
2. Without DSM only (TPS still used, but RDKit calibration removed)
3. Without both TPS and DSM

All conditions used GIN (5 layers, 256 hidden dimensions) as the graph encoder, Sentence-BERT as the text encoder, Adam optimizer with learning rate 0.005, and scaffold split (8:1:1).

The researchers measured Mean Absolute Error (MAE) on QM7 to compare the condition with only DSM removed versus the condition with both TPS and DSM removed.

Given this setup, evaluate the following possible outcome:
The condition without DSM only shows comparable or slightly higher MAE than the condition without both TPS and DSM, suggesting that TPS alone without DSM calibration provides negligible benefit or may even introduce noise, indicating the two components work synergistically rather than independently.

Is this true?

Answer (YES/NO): YES